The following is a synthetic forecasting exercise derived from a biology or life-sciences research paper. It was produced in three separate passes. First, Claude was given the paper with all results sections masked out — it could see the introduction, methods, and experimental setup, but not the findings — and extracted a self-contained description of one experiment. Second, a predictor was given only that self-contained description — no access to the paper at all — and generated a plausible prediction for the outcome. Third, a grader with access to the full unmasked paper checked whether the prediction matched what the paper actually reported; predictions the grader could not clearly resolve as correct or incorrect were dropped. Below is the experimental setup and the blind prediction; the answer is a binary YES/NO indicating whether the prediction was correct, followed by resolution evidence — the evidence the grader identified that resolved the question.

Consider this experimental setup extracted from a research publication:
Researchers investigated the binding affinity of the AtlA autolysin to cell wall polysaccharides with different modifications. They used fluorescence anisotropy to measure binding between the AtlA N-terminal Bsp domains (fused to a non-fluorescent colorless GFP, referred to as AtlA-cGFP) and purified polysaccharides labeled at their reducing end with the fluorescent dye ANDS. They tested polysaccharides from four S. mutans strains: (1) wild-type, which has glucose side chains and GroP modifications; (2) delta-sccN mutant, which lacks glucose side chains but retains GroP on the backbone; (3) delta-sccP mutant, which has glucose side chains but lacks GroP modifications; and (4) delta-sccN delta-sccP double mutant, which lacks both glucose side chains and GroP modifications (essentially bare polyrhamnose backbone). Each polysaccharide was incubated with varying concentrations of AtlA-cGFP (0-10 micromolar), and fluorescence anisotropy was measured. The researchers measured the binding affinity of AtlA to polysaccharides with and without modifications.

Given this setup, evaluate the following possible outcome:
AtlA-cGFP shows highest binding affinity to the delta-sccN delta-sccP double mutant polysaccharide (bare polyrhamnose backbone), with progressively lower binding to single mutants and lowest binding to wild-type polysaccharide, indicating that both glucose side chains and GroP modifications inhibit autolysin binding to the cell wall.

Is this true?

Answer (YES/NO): YES